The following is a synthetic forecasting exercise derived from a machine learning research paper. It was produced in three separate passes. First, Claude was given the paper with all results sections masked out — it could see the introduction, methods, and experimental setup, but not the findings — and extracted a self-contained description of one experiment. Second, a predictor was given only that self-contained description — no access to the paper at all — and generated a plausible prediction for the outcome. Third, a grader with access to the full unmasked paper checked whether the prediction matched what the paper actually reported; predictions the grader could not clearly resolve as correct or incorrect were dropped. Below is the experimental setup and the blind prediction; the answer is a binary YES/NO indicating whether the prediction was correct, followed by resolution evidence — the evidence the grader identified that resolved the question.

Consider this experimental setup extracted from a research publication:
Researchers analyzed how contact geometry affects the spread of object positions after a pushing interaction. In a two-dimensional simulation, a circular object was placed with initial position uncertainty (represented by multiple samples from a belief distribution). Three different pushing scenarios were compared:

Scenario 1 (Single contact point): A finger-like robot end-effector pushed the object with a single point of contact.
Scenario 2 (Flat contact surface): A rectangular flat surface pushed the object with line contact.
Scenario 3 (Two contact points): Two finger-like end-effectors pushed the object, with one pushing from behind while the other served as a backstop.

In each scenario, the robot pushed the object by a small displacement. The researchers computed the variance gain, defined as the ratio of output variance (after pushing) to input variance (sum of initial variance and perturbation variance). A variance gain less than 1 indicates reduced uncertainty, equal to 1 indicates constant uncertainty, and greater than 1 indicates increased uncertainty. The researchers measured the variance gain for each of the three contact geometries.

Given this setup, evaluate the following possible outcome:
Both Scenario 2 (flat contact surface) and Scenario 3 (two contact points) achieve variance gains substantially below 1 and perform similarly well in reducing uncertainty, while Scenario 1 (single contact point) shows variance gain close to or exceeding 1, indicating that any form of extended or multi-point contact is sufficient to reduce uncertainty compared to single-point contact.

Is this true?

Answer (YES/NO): NO